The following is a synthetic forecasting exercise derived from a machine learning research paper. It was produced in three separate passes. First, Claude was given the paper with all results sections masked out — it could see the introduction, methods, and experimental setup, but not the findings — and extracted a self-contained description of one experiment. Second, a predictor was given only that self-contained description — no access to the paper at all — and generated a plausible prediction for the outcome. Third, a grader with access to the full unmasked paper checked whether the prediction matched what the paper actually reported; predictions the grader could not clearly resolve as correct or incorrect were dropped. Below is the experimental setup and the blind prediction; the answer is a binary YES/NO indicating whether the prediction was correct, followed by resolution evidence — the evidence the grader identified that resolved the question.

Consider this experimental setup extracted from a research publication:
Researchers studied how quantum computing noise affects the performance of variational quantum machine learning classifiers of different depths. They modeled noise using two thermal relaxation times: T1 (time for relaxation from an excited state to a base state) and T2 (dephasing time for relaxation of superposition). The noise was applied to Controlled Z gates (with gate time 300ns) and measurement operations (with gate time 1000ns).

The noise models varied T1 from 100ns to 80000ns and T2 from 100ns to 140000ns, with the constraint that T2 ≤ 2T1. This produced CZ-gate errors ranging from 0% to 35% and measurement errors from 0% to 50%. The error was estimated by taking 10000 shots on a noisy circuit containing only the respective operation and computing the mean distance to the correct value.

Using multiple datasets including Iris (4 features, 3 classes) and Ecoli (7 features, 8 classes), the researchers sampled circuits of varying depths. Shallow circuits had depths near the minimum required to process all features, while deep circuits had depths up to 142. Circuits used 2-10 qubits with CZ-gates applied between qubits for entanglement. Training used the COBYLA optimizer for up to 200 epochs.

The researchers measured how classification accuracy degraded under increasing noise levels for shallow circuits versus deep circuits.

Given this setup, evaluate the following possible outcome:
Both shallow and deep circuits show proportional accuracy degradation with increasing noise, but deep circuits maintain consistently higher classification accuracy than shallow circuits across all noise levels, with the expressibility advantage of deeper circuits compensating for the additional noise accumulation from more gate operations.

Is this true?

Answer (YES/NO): NO